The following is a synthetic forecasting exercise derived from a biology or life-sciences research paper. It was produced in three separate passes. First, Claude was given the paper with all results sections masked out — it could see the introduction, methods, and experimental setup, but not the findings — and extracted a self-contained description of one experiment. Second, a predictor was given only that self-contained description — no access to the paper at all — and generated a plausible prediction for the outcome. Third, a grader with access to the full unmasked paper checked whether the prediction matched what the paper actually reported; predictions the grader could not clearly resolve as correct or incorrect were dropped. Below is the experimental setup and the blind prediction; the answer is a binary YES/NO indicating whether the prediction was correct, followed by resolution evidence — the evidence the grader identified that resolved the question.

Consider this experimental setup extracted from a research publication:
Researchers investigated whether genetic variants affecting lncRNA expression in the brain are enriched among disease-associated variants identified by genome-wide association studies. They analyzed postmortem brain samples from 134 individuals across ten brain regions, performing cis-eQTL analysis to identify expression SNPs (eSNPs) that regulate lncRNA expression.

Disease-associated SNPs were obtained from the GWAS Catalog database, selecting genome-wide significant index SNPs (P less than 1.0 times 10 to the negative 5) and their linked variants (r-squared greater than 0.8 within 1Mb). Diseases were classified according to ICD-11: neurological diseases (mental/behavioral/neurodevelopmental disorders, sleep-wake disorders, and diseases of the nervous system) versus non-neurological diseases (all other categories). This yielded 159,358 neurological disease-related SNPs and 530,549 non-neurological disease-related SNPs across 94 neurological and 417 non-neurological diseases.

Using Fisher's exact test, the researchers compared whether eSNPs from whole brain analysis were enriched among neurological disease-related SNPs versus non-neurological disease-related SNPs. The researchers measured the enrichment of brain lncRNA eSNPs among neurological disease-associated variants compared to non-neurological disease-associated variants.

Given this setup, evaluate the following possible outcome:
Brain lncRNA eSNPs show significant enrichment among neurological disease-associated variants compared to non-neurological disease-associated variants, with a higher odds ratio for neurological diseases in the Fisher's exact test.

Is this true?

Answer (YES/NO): YES